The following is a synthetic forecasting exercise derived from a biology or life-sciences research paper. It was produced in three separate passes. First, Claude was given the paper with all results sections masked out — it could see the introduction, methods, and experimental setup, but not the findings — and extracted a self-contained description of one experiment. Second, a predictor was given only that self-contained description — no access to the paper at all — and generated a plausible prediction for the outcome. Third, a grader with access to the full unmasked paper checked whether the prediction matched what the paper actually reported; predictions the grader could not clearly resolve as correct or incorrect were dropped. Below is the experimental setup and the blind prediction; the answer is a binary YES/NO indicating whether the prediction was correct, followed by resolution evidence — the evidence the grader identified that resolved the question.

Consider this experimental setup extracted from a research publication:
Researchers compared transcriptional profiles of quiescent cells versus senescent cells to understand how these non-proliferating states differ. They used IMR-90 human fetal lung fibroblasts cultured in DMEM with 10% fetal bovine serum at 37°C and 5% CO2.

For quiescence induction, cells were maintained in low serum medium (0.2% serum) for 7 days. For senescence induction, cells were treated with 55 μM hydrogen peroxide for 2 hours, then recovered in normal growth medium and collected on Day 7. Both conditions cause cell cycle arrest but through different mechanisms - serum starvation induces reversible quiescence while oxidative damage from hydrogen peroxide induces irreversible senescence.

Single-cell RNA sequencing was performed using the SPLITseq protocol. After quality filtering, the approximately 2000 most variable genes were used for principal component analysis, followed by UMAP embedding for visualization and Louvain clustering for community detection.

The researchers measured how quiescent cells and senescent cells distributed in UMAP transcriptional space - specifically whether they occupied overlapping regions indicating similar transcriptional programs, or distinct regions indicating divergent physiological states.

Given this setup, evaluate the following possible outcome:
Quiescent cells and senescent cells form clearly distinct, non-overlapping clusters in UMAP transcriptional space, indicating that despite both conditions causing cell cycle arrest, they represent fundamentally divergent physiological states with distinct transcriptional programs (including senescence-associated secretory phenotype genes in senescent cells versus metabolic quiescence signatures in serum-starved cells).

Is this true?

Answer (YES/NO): YES